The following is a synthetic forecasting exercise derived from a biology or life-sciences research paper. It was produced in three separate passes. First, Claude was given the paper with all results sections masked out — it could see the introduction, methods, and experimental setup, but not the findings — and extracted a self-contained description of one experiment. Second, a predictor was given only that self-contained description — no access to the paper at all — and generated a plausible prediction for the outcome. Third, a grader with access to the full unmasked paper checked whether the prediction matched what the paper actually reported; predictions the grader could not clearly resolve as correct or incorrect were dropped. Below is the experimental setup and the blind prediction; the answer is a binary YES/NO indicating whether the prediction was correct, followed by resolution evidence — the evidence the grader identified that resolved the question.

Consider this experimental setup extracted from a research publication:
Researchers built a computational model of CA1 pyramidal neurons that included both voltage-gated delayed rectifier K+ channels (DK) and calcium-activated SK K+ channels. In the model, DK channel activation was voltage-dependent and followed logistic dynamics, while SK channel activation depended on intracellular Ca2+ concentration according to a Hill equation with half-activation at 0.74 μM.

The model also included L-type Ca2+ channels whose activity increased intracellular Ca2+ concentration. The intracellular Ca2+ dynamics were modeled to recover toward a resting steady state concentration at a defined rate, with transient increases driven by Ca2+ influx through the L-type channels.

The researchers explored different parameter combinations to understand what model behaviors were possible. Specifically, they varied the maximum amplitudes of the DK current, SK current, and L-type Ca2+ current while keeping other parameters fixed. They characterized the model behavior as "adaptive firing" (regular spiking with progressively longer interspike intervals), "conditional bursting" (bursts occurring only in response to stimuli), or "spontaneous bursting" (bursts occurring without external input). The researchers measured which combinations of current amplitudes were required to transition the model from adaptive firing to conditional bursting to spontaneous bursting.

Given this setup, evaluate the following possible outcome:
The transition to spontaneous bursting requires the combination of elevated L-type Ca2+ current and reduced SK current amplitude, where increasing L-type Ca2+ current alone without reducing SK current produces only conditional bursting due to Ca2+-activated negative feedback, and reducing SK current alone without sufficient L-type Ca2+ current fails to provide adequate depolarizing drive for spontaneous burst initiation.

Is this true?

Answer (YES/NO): NO